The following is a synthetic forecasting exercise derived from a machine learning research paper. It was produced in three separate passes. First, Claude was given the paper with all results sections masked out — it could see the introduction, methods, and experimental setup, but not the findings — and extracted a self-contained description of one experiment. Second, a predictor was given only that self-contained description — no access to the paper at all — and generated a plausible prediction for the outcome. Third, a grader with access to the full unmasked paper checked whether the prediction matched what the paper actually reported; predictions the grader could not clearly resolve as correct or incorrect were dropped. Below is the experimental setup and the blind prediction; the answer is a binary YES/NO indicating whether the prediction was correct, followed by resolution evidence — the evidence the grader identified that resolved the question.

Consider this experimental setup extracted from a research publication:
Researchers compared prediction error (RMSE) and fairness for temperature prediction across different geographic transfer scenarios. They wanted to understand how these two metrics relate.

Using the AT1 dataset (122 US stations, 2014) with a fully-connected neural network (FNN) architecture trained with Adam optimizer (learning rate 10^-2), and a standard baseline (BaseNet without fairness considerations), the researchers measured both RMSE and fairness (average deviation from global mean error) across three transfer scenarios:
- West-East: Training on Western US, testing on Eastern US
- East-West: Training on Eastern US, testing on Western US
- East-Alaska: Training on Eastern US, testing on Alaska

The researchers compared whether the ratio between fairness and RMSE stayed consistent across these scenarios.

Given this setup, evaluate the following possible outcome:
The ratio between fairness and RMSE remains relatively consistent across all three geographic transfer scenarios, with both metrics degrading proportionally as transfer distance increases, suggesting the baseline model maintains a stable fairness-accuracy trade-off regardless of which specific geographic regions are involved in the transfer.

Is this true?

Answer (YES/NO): NO